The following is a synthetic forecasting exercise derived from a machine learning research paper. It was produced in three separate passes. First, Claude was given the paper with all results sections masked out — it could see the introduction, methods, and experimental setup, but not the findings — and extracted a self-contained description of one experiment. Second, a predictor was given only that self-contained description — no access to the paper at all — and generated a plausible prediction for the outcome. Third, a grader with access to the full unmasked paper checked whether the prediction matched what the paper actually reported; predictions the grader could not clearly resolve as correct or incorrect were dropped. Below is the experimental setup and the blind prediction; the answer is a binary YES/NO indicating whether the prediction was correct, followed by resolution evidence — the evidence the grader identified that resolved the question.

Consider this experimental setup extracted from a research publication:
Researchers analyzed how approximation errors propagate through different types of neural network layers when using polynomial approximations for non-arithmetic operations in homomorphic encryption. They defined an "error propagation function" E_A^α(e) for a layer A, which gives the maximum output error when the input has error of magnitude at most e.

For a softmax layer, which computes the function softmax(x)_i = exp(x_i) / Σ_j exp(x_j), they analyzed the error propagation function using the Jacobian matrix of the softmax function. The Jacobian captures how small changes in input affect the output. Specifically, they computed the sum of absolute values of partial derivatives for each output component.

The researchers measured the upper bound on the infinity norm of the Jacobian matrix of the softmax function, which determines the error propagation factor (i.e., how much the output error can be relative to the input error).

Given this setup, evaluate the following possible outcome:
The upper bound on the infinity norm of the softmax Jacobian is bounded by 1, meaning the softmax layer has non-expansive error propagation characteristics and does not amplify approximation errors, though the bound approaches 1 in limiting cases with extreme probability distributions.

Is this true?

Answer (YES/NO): NO